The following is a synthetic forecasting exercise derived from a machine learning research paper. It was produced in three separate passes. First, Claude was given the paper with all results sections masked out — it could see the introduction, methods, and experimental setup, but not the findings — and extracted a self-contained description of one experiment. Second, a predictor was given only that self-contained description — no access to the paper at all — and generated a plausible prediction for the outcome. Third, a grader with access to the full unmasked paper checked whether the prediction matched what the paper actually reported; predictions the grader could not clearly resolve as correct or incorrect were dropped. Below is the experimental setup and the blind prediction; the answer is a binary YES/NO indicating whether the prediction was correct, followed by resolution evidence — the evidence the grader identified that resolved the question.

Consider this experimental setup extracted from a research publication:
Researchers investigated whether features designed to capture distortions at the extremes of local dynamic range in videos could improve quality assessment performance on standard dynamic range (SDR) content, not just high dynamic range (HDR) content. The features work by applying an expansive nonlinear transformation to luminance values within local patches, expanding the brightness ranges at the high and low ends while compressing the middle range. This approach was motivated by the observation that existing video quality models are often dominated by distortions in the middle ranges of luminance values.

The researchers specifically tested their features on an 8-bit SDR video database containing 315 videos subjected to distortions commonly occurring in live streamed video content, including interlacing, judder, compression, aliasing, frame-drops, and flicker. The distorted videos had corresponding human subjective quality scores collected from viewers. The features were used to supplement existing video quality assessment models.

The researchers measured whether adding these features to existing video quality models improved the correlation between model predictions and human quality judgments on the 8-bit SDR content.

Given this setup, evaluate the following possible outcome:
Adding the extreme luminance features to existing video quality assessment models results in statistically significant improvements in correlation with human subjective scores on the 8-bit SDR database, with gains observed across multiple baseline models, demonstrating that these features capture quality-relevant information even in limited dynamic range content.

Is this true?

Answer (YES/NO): NO